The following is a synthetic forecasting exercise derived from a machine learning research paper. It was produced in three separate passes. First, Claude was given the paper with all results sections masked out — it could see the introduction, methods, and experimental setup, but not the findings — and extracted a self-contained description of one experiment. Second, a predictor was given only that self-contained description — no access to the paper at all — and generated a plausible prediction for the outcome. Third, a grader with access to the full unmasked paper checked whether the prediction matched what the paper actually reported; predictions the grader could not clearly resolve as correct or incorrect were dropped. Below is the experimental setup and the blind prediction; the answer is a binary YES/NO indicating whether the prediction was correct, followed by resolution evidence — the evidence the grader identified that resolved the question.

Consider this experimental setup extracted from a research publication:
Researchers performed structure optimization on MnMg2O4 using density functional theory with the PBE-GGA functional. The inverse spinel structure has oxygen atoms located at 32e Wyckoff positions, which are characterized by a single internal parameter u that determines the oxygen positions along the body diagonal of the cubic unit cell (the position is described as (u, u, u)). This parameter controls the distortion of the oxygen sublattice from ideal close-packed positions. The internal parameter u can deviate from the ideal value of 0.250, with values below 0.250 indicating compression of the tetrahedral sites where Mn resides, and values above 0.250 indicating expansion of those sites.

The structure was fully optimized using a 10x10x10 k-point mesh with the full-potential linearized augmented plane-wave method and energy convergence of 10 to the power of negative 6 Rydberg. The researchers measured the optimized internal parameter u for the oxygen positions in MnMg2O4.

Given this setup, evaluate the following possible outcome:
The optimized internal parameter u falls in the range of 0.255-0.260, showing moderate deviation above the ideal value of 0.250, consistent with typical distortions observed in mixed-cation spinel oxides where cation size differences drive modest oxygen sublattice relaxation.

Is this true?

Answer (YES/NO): NO